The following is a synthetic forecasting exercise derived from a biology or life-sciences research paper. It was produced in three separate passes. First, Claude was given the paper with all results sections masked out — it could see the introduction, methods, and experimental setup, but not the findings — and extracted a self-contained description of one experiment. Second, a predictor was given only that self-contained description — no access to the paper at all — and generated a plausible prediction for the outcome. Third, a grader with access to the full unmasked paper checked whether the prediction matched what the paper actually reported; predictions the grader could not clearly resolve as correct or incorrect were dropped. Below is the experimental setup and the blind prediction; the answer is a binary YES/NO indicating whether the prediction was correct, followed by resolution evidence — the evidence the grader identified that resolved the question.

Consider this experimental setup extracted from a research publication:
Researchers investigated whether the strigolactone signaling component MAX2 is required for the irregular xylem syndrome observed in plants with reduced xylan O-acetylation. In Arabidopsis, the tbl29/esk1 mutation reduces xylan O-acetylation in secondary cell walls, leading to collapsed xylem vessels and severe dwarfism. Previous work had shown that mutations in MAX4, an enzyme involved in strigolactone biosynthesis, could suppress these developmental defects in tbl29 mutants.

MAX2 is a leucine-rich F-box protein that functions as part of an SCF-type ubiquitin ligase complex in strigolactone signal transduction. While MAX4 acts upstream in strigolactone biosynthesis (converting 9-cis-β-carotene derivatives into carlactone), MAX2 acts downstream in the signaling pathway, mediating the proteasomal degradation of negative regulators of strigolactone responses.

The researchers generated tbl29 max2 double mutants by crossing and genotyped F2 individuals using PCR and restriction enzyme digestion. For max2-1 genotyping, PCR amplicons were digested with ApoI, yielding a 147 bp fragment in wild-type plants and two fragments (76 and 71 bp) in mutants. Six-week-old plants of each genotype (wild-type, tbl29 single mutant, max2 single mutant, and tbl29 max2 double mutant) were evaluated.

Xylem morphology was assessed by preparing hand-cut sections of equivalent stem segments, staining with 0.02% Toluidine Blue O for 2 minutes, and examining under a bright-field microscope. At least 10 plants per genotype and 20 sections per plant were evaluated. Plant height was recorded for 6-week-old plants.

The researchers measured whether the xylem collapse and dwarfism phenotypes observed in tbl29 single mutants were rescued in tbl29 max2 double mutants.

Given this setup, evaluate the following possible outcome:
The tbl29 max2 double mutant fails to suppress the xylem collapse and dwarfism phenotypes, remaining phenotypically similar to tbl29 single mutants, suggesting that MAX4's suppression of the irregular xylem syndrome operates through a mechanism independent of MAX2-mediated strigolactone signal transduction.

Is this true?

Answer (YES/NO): YES